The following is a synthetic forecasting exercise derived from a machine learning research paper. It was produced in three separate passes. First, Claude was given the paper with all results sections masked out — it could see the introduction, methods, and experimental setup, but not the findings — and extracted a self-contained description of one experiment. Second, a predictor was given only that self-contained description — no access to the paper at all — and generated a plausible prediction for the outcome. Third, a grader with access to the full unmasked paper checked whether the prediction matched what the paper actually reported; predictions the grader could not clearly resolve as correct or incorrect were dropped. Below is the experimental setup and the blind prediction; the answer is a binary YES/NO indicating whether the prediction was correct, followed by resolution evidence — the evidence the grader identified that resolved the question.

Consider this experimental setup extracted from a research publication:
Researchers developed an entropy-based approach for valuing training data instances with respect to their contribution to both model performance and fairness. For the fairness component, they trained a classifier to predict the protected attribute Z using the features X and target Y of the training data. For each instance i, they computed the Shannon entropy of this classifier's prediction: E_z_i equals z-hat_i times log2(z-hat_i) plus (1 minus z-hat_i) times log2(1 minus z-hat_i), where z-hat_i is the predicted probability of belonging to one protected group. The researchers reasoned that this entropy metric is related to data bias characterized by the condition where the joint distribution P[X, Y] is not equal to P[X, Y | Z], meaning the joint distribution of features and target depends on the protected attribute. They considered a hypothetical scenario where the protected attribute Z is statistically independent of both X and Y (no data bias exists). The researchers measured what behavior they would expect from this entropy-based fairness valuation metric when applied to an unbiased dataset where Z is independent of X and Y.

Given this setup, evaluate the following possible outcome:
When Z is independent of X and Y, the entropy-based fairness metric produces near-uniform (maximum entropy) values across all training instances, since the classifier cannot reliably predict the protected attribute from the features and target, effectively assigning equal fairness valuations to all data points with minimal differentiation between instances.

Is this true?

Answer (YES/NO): YES